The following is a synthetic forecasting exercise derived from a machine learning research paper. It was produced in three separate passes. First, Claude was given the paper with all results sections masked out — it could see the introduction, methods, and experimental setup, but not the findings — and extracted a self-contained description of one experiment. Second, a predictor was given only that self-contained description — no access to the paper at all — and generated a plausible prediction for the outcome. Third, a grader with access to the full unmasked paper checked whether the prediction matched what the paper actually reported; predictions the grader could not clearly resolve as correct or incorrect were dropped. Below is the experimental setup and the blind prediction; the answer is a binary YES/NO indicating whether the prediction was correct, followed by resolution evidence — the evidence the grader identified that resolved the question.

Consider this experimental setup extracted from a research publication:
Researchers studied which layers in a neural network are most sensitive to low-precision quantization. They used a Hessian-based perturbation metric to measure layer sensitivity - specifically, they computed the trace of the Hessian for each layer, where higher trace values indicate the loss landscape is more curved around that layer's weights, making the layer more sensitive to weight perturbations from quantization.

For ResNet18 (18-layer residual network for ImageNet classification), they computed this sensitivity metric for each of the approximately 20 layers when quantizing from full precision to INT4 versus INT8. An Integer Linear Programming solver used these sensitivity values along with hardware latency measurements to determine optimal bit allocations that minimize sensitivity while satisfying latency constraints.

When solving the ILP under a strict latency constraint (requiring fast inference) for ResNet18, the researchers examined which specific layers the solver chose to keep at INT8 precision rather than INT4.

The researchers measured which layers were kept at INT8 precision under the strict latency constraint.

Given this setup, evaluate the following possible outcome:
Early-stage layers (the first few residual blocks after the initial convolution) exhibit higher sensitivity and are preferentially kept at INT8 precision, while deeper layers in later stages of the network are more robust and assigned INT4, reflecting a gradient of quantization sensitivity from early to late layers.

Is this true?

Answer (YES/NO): YES